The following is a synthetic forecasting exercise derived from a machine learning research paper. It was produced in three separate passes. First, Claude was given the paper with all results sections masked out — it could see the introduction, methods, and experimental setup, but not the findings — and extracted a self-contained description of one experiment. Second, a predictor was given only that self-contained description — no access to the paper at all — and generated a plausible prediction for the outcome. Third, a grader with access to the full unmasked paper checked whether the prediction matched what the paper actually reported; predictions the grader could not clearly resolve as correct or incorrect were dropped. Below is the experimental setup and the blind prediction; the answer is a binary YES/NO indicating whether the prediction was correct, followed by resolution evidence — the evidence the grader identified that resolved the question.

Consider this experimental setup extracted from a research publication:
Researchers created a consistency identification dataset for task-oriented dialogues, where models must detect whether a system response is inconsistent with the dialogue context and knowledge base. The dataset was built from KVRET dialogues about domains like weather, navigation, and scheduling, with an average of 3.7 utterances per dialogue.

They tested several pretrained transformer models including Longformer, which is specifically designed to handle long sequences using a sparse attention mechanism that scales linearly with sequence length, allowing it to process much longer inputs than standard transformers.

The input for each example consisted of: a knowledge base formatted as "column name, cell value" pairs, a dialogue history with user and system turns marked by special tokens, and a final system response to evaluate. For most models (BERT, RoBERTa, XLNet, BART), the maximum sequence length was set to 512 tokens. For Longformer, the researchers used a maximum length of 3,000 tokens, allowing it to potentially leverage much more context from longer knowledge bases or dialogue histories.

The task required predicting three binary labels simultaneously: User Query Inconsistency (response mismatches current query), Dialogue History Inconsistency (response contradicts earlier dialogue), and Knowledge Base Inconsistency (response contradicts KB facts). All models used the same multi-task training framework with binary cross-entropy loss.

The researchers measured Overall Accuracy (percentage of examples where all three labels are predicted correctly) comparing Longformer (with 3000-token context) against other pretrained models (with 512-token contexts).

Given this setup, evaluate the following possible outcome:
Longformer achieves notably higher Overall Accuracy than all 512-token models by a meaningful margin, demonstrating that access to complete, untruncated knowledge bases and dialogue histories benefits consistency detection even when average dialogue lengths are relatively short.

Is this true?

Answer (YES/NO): NO